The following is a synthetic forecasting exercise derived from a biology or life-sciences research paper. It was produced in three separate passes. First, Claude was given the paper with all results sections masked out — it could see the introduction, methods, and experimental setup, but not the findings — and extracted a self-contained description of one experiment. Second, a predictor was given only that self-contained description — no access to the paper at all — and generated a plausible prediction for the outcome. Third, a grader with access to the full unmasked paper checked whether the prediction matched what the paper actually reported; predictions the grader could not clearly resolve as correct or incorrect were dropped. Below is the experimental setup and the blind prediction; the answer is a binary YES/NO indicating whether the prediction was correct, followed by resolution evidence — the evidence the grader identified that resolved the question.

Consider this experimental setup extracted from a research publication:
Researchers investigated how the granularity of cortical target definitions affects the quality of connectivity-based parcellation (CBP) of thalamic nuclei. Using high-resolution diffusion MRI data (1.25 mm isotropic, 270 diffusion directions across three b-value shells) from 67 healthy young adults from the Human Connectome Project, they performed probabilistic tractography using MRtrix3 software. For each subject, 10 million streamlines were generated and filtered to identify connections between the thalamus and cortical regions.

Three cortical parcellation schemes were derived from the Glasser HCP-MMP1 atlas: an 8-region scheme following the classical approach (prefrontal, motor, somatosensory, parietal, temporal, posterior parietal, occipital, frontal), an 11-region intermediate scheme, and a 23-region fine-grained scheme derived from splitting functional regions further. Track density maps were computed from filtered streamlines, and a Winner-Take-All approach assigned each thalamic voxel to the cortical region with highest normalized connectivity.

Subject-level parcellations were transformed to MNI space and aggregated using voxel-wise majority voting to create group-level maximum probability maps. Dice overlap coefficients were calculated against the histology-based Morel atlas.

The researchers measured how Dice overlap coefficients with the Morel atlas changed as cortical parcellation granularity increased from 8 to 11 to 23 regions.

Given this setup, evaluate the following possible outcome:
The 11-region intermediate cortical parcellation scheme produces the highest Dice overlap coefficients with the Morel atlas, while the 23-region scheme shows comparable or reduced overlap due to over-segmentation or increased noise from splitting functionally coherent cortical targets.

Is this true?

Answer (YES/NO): NO